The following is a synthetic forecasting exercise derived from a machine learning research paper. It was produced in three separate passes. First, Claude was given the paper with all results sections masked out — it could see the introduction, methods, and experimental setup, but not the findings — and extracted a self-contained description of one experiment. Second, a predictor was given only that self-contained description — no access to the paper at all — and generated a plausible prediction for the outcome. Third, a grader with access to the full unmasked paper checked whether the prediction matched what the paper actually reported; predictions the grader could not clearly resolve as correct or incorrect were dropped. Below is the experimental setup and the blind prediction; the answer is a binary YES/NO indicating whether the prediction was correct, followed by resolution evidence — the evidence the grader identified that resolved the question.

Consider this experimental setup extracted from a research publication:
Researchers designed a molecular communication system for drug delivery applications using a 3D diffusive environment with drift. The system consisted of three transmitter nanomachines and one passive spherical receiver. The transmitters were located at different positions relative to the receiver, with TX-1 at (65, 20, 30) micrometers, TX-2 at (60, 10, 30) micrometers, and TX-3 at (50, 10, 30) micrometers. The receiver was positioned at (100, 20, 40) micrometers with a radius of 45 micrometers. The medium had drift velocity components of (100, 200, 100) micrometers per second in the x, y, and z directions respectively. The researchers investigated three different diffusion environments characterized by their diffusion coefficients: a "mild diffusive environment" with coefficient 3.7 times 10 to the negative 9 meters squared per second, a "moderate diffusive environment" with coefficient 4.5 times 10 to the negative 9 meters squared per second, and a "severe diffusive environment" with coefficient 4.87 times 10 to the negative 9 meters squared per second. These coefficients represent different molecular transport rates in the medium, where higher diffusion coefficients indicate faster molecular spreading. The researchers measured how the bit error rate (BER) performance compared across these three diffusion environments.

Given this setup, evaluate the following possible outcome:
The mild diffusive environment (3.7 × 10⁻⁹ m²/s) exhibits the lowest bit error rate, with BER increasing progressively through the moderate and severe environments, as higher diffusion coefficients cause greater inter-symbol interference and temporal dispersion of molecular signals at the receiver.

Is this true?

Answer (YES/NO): NO